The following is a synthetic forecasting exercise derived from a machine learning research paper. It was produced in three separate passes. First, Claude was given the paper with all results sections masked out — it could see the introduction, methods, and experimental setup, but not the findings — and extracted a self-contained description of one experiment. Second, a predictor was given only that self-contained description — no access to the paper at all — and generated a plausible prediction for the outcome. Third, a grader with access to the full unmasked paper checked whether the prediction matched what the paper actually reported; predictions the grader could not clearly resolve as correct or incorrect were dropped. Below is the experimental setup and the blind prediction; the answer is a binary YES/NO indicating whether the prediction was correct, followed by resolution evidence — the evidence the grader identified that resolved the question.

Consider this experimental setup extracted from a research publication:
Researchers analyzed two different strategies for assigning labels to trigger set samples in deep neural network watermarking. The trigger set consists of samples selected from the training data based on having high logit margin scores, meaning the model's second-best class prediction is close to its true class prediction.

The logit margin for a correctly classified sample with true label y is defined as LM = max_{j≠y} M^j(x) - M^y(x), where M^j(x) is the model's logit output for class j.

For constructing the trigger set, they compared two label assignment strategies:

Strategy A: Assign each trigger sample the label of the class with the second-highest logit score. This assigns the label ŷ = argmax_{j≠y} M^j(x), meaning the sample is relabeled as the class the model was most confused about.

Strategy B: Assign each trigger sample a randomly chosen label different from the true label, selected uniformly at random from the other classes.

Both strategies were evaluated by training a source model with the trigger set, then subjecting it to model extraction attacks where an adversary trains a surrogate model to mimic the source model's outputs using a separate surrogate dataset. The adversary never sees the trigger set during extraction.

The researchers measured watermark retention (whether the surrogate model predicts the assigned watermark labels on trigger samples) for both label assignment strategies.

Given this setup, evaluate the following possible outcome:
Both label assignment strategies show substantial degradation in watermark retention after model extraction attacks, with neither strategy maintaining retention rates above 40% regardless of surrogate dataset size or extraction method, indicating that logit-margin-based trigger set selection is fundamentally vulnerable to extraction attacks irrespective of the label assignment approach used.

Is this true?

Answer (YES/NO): NO